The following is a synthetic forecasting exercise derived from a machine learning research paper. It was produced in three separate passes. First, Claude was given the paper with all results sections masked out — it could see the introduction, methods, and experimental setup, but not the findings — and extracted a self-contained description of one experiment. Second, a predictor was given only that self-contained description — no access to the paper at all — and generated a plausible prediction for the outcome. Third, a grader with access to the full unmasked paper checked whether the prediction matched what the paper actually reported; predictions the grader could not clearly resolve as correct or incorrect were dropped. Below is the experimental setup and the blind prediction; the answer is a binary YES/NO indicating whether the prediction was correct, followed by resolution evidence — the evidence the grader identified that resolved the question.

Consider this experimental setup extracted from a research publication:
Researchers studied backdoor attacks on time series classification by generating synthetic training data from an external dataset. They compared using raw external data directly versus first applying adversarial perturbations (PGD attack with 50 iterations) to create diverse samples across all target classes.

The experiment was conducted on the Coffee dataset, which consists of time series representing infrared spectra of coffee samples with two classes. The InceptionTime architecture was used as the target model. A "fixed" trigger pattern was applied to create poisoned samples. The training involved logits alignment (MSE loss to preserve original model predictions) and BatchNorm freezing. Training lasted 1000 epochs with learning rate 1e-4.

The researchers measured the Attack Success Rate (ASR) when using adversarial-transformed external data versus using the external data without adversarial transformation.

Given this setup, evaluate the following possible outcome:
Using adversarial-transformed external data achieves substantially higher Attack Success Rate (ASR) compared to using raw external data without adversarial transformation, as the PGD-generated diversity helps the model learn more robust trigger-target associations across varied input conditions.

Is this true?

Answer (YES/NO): YES